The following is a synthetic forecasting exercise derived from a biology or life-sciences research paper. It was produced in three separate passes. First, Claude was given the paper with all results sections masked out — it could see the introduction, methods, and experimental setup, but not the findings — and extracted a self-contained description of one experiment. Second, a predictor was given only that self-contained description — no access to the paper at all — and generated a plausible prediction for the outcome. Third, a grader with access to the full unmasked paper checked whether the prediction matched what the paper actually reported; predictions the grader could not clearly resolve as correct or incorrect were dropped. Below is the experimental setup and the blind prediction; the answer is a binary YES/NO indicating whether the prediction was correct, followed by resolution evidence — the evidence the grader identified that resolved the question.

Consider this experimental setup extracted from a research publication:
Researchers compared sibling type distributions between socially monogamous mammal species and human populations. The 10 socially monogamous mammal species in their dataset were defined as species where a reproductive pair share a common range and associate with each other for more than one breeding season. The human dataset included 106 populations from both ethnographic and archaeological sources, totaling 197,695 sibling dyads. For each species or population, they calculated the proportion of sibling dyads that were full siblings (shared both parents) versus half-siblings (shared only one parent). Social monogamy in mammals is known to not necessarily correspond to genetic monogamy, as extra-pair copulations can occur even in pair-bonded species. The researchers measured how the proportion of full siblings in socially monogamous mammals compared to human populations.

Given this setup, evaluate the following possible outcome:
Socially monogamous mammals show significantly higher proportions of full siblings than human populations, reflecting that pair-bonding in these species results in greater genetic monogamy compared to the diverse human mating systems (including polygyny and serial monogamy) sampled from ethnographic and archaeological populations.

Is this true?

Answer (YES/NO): NO